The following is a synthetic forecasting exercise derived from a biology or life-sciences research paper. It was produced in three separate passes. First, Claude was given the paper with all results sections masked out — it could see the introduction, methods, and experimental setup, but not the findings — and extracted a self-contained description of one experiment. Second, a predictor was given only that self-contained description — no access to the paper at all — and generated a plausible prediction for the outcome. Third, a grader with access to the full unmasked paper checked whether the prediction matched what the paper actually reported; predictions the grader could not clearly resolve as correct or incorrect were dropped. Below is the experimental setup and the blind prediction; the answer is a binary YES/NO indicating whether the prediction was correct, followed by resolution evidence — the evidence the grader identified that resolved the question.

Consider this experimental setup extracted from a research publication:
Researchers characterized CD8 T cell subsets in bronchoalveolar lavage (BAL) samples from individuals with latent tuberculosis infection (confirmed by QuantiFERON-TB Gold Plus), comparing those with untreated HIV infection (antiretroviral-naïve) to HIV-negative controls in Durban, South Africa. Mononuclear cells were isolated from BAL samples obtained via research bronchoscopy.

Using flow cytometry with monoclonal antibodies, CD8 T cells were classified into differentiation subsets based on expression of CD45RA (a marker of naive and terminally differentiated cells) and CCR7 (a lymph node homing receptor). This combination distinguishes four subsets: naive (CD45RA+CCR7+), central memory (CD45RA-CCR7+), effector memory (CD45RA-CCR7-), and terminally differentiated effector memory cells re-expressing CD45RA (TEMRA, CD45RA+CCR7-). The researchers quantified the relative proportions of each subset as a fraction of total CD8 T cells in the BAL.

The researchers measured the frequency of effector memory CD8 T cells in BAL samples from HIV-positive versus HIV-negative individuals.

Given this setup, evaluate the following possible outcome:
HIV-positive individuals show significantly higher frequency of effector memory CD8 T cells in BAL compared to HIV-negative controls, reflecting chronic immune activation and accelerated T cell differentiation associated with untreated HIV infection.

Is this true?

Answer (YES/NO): YES